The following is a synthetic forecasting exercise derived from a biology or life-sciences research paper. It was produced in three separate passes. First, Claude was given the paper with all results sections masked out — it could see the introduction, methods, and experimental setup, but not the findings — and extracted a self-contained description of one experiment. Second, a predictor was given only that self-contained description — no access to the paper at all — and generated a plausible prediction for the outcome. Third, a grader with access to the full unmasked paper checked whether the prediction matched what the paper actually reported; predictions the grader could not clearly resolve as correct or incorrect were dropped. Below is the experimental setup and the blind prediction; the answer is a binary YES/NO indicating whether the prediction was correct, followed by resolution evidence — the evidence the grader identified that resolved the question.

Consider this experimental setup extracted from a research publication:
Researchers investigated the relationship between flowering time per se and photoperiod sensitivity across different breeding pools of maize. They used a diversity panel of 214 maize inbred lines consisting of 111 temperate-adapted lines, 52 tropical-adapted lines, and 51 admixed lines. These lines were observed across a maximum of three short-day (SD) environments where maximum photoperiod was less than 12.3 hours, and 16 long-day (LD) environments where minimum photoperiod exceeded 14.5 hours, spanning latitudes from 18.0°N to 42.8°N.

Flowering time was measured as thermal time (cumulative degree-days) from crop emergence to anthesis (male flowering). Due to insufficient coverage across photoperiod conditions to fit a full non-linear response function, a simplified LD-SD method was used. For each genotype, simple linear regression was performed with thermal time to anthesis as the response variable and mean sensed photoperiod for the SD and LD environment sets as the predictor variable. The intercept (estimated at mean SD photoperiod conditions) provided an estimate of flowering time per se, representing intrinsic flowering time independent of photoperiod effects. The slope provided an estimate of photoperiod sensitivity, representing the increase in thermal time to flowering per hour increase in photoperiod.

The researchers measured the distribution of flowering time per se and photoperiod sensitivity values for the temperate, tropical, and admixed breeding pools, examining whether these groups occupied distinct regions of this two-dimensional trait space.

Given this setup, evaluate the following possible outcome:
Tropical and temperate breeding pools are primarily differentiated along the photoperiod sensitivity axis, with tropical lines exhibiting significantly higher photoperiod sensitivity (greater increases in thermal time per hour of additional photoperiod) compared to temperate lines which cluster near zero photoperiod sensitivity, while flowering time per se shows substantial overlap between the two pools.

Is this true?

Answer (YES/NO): NO